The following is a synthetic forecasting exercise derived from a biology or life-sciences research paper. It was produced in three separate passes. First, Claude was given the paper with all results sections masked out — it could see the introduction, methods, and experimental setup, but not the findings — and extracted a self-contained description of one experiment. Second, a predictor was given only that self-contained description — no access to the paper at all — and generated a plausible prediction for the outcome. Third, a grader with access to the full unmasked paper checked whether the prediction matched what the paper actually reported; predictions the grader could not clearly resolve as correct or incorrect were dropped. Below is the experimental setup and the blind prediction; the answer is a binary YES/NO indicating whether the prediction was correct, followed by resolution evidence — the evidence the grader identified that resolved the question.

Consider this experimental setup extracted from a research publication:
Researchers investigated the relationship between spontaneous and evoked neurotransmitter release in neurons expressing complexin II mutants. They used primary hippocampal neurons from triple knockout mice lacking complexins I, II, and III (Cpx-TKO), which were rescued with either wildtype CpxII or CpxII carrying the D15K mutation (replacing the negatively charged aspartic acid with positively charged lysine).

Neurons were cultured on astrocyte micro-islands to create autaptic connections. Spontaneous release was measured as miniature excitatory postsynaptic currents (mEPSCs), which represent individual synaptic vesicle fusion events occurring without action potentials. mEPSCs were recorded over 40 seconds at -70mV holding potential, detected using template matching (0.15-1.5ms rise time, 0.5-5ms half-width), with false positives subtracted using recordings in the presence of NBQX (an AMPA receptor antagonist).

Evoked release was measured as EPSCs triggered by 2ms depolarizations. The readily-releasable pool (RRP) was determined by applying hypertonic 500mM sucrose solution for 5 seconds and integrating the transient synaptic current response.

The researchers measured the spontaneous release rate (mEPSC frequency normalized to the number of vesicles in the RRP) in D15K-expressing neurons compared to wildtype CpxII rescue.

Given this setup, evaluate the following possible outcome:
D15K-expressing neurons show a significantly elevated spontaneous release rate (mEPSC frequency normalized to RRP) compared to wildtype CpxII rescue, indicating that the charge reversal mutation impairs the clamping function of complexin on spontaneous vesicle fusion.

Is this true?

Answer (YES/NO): YES